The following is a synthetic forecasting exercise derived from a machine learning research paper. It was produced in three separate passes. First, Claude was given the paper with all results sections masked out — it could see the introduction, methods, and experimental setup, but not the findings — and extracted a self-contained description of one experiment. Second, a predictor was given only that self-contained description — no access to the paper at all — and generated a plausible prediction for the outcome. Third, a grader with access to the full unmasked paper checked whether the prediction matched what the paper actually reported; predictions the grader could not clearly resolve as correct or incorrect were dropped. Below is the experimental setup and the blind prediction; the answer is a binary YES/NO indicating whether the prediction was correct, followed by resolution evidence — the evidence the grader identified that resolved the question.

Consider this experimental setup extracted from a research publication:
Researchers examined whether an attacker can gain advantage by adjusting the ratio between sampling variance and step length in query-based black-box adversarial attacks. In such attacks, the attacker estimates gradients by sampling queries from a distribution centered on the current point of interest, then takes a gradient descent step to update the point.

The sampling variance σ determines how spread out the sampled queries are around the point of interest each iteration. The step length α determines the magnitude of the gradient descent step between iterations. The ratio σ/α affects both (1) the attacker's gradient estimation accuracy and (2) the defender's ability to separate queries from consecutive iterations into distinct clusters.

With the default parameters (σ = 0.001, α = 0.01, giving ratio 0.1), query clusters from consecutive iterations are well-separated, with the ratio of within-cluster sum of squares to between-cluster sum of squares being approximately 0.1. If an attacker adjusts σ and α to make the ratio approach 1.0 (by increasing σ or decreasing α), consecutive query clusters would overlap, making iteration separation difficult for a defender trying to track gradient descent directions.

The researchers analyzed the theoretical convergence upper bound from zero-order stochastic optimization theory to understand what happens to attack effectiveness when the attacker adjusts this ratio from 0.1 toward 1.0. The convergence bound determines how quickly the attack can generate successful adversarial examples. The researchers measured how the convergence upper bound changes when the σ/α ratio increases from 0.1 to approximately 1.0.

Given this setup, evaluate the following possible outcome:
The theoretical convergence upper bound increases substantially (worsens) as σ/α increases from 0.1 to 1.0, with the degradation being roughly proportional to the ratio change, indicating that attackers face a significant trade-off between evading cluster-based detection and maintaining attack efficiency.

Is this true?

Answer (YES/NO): YES